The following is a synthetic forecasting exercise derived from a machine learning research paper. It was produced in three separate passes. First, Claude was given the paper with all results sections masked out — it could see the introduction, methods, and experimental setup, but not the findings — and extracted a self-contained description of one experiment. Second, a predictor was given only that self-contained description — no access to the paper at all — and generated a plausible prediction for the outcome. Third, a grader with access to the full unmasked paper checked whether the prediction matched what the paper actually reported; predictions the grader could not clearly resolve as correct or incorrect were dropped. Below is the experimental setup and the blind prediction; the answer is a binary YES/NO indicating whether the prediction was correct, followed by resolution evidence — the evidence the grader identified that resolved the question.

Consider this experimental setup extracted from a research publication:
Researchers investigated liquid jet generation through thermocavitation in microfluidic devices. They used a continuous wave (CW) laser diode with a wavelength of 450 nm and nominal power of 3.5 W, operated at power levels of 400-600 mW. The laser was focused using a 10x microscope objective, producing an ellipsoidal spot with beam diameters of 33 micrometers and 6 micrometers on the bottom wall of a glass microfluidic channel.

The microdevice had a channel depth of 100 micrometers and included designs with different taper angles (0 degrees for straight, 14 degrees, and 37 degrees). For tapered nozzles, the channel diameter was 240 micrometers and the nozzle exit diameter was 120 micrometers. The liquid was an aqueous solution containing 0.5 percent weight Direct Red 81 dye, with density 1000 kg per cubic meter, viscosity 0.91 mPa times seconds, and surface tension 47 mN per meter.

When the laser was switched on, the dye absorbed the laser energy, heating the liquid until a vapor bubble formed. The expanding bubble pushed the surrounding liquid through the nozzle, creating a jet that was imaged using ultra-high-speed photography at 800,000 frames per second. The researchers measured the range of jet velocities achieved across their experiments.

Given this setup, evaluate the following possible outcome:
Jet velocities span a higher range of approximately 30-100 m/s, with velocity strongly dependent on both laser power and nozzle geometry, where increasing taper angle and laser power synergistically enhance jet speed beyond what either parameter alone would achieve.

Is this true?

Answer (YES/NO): NO